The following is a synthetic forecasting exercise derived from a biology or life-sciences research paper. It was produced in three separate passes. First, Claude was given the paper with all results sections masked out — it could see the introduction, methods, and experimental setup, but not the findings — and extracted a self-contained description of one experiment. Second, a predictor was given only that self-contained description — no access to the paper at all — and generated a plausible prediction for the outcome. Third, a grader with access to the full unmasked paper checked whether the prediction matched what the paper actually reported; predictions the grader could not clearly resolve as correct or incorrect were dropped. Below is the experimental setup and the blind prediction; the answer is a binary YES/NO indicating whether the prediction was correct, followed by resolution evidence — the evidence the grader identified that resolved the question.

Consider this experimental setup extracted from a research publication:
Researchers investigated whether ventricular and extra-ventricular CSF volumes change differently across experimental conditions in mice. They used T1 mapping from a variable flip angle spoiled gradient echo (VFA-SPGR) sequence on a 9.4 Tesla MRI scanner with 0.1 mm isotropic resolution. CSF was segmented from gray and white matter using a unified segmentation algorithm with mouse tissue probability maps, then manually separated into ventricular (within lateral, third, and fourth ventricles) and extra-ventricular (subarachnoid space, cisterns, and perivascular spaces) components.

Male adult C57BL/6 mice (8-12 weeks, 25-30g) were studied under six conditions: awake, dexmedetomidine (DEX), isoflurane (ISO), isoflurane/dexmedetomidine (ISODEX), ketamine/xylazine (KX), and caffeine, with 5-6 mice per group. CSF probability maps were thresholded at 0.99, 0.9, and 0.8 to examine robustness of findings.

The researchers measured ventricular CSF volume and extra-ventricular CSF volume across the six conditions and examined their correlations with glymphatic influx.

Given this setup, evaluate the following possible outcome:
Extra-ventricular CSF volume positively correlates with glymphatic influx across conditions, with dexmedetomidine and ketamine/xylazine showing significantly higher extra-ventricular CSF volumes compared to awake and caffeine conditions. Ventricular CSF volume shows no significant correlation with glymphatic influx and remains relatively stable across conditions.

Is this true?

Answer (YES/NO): NO